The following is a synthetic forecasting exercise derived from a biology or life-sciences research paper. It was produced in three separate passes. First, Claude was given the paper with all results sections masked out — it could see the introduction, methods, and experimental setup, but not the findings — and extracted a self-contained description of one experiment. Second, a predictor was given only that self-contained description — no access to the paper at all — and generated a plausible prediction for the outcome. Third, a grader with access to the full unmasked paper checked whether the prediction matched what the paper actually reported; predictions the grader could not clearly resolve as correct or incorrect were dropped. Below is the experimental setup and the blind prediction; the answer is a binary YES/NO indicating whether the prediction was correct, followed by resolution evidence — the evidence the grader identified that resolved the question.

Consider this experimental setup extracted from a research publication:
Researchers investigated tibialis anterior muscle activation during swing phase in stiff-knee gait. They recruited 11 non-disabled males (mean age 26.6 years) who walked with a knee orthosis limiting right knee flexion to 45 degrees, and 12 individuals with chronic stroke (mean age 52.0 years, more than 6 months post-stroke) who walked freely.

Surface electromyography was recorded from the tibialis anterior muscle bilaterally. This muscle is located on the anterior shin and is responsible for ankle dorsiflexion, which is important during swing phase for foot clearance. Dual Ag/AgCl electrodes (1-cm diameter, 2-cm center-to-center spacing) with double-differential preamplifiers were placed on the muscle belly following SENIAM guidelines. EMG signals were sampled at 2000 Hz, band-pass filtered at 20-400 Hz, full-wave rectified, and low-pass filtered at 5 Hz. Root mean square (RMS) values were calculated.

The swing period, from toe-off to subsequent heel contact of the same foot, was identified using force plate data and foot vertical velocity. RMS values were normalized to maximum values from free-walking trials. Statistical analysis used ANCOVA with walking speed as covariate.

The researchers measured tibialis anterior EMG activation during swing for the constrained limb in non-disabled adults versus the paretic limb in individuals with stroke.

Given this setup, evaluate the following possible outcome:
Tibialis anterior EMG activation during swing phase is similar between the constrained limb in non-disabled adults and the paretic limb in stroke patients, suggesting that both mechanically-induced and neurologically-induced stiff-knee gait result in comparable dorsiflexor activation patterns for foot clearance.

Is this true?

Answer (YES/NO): YES